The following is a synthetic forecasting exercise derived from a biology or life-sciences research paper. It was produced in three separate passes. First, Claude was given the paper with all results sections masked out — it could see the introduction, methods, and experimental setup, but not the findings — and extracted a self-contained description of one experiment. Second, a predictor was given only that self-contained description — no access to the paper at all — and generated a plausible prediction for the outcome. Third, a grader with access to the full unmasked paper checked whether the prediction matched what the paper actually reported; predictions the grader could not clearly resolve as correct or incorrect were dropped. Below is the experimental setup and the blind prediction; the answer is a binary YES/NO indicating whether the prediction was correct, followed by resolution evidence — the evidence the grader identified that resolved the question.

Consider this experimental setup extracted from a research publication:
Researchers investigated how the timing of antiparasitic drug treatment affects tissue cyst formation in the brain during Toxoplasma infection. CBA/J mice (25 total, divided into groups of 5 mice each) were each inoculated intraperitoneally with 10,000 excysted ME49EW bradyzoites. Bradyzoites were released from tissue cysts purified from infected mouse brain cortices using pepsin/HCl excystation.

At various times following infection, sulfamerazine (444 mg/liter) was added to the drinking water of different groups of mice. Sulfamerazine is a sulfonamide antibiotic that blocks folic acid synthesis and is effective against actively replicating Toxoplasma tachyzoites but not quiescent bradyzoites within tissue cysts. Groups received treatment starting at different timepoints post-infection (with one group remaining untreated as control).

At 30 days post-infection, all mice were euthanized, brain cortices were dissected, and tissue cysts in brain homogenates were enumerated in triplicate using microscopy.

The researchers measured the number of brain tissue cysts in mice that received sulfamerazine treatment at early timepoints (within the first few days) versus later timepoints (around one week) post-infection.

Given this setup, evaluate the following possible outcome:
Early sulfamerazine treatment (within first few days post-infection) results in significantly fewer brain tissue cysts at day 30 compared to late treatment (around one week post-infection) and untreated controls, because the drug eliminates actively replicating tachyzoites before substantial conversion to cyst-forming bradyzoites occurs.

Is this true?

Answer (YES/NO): YES